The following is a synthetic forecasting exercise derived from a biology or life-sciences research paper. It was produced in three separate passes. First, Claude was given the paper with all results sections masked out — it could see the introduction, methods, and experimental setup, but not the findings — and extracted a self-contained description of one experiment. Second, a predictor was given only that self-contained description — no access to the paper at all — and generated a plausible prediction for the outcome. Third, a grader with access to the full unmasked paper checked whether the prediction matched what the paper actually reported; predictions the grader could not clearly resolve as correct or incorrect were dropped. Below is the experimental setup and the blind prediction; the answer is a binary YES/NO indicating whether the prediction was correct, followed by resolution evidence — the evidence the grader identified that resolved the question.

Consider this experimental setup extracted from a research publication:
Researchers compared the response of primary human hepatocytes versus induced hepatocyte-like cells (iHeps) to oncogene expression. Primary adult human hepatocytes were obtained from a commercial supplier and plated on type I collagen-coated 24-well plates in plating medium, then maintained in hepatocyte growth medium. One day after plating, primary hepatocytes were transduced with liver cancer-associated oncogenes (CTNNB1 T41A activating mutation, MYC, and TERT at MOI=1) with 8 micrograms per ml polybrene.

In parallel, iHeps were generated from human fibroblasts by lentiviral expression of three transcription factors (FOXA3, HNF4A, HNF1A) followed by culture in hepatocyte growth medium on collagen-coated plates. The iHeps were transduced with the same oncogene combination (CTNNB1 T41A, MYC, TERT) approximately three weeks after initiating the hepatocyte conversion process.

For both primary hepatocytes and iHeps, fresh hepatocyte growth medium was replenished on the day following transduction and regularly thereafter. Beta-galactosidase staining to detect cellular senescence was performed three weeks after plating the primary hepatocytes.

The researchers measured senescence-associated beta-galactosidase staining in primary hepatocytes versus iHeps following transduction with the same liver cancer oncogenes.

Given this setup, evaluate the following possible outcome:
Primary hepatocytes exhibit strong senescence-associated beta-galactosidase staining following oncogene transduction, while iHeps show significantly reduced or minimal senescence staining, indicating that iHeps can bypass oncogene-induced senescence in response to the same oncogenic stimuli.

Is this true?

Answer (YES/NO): YES